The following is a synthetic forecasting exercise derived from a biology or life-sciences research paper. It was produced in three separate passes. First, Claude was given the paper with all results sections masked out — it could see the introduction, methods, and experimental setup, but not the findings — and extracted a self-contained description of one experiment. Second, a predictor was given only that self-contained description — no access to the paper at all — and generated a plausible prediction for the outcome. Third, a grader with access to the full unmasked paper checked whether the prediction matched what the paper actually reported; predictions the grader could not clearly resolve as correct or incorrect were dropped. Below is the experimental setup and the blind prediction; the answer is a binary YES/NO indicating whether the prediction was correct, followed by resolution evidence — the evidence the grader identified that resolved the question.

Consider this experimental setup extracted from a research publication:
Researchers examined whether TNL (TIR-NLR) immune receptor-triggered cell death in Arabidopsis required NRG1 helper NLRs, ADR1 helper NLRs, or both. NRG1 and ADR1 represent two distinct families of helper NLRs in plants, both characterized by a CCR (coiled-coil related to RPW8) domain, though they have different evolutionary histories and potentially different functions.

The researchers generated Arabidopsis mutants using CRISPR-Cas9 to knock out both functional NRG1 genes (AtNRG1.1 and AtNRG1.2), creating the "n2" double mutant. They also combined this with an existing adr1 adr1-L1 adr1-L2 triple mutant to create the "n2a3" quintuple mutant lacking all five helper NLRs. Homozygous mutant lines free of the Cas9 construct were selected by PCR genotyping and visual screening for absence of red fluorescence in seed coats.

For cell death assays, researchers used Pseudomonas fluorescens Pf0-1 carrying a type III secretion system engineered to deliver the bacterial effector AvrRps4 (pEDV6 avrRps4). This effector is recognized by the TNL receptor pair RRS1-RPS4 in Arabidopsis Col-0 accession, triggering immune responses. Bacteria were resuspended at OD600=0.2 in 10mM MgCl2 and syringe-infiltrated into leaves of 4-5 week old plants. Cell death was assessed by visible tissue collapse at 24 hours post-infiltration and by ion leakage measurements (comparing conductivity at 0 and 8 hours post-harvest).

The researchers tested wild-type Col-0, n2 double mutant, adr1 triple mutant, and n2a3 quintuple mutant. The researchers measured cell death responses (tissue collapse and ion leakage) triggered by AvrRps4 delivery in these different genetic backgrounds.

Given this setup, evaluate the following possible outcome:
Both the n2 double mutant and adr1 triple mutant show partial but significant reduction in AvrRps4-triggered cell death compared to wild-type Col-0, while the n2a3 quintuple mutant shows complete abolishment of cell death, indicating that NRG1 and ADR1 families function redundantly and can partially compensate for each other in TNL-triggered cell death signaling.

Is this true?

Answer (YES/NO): NO